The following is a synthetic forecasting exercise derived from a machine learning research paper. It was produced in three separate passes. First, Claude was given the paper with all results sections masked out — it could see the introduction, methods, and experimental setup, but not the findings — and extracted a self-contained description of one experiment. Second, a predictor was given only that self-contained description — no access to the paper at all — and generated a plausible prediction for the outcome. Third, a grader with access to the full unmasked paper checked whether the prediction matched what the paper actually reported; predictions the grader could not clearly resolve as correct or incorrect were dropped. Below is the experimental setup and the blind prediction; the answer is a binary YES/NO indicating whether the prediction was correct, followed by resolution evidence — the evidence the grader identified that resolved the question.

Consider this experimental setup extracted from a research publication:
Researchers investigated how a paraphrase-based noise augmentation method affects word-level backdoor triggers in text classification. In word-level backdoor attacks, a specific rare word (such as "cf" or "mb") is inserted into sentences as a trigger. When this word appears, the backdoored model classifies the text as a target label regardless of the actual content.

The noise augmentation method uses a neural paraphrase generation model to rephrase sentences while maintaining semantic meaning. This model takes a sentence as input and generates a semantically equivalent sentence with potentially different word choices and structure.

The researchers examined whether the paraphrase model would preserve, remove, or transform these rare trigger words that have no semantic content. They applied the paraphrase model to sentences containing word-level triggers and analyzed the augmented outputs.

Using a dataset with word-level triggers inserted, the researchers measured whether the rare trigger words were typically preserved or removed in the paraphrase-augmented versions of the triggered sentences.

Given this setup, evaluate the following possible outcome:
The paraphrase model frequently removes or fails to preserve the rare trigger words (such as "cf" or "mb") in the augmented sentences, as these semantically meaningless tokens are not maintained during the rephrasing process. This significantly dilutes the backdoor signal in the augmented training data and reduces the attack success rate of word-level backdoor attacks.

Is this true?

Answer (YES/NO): YES